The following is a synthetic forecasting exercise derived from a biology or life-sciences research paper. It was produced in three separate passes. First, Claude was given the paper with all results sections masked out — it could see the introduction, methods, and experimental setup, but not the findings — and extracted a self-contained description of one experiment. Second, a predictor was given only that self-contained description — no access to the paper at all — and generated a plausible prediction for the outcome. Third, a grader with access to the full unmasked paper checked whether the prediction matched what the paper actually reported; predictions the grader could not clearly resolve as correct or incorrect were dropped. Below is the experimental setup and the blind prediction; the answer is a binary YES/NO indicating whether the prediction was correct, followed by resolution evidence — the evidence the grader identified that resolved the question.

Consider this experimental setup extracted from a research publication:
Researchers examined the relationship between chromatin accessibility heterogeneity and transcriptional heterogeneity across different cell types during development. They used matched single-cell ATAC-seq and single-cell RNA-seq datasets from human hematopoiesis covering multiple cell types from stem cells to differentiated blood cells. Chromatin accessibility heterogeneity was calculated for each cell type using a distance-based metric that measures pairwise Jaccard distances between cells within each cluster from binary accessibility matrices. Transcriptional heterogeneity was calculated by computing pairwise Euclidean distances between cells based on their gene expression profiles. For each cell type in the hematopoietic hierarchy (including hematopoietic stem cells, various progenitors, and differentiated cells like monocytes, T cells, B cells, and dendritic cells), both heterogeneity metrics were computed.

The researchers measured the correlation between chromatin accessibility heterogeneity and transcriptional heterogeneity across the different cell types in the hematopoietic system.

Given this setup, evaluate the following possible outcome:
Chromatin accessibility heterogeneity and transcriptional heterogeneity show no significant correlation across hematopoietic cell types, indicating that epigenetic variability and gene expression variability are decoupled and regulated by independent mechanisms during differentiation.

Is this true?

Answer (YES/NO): NO